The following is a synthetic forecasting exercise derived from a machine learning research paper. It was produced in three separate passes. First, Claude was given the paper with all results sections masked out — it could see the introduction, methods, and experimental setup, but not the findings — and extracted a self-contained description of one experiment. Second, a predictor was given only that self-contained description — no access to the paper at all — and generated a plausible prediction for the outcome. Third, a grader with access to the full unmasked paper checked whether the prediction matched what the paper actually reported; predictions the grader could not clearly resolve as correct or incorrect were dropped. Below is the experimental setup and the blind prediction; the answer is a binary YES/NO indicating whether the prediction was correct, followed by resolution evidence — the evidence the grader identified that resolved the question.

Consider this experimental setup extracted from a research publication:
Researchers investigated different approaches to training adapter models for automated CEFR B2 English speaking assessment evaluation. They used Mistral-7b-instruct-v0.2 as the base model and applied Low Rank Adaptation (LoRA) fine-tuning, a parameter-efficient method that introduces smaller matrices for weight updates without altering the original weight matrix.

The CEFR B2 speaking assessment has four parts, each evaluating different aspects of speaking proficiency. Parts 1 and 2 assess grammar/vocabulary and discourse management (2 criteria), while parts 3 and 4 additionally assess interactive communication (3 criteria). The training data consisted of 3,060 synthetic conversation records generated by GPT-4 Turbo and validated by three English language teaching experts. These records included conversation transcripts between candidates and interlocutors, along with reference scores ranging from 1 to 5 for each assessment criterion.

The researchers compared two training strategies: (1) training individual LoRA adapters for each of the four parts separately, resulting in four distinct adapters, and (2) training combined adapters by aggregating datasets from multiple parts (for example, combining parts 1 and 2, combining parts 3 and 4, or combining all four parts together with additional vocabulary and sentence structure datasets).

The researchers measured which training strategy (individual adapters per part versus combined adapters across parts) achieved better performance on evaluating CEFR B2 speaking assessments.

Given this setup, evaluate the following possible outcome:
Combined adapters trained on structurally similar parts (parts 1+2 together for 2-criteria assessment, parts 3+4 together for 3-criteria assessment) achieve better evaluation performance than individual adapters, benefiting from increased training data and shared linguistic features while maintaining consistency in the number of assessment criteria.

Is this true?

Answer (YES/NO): NO